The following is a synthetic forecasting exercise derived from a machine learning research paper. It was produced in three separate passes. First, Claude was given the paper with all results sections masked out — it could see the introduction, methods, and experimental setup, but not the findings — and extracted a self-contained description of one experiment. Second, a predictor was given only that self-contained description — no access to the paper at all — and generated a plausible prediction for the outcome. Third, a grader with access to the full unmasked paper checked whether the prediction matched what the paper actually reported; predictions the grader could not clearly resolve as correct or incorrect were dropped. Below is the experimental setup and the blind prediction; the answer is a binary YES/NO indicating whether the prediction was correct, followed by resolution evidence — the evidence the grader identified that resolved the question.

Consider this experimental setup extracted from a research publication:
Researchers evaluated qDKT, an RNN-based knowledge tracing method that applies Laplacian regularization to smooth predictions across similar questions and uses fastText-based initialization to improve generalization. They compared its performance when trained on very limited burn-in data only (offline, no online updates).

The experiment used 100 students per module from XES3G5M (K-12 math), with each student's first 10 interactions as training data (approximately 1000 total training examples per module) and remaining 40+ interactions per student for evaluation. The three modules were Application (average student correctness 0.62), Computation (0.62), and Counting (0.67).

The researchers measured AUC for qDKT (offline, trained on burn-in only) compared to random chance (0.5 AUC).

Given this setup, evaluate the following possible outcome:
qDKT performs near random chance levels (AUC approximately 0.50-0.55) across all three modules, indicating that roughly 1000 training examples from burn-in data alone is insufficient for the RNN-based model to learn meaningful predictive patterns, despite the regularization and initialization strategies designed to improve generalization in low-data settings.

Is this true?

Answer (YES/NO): NO